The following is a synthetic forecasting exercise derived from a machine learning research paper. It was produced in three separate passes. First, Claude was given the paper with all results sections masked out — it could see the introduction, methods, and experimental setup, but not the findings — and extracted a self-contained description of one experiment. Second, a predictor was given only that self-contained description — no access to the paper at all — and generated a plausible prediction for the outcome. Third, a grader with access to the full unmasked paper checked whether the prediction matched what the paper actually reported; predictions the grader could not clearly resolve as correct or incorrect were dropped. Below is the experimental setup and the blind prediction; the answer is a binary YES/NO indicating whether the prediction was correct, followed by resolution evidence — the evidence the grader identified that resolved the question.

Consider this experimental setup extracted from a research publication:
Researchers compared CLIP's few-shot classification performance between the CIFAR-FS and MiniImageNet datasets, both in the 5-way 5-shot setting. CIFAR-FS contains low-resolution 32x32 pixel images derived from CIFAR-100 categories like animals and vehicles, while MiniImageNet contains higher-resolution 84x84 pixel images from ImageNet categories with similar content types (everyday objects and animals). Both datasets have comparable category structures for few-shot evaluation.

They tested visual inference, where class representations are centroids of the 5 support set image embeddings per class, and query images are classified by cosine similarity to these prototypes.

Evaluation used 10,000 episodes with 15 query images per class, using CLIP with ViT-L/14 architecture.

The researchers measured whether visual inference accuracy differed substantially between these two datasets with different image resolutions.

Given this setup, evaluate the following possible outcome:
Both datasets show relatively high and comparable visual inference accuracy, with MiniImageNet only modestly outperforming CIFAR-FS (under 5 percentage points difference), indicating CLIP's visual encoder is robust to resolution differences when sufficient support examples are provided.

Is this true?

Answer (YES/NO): YES